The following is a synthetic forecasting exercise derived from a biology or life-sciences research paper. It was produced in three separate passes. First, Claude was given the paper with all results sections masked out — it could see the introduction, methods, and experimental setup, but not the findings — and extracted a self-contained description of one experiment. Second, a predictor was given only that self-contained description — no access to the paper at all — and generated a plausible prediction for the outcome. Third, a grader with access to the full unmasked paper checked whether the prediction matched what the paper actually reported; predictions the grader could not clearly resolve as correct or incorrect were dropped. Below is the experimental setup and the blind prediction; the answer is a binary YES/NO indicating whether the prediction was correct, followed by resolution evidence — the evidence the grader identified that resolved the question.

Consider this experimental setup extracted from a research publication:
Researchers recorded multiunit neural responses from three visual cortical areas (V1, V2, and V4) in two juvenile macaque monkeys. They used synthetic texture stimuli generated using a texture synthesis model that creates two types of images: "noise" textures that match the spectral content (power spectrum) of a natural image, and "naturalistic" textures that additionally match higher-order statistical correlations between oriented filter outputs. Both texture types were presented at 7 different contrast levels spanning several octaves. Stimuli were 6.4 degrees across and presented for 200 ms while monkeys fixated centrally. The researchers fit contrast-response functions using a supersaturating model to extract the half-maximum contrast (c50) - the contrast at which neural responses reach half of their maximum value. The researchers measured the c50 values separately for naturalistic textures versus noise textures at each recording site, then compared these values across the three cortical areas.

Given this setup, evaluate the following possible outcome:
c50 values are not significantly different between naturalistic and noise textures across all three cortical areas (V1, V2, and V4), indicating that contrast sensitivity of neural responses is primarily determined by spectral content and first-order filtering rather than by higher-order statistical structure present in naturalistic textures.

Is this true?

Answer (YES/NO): NO